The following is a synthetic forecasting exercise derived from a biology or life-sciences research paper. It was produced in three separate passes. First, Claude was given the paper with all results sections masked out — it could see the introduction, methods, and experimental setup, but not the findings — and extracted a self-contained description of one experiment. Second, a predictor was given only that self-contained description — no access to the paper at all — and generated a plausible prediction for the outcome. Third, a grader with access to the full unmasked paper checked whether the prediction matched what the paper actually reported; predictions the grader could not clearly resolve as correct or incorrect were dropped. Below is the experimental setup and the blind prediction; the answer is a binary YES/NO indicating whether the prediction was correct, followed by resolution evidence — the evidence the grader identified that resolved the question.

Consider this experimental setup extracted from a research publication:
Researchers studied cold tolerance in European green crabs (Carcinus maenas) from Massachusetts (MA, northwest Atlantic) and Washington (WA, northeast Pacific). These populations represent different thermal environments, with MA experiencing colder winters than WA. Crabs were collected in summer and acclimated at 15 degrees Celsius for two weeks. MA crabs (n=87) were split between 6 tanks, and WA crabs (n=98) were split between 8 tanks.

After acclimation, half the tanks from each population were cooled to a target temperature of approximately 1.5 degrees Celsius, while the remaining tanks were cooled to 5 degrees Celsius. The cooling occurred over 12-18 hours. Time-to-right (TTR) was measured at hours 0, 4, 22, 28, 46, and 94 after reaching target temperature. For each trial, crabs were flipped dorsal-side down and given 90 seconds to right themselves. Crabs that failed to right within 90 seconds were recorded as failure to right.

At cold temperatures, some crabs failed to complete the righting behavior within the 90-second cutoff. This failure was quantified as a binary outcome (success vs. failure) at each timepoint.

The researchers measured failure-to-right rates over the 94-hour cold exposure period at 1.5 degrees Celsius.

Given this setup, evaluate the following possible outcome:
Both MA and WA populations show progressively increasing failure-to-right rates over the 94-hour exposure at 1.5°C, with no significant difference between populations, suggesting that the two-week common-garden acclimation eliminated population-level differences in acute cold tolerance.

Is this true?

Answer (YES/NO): NO